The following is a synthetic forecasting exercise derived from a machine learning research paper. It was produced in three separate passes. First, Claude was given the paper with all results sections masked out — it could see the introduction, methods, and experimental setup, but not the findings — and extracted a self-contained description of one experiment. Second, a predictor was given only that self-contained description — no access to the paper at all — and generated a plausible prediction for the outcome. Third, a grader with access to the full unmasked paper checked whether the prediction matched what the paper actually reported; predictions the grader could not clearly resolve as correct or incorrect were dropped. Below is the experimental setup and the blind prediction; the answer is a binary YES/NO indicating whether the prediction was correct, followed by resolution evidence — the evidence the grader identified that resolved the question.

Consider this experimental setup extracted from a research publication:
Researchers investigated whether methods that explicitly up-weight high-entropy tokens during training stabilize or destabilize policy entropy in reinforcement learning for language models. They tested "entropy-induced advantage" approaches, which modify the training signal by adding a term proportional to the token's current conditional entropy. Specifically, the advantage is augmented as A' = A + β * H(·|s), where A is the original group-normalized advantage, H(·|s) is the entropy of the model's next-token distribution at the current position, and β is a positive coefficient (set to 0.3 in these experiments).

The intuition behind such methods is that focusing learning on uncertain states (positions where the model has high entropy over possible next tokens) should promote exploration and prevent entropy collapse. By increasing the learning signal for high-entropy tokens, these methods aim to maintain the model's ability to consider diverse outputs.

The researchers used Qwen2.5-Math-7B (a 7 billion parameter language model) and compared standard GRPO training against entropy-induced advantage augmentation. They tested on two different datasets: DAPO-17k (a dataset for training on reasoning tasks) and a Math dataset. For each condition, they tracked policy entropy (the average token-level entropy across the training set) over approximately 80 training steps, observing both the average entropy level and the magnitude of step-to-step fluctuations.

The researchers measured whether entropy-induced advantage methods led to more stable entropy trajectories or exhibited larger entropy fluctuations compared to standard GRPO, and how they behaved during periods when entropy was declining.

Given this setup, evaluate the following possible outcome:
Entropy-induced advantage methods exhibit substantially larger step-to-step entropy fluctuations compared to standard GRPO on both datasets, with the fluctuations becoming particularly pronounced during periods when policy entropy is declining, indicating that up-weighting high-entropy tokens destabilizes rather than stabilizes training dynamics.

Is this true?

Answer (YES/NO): YES